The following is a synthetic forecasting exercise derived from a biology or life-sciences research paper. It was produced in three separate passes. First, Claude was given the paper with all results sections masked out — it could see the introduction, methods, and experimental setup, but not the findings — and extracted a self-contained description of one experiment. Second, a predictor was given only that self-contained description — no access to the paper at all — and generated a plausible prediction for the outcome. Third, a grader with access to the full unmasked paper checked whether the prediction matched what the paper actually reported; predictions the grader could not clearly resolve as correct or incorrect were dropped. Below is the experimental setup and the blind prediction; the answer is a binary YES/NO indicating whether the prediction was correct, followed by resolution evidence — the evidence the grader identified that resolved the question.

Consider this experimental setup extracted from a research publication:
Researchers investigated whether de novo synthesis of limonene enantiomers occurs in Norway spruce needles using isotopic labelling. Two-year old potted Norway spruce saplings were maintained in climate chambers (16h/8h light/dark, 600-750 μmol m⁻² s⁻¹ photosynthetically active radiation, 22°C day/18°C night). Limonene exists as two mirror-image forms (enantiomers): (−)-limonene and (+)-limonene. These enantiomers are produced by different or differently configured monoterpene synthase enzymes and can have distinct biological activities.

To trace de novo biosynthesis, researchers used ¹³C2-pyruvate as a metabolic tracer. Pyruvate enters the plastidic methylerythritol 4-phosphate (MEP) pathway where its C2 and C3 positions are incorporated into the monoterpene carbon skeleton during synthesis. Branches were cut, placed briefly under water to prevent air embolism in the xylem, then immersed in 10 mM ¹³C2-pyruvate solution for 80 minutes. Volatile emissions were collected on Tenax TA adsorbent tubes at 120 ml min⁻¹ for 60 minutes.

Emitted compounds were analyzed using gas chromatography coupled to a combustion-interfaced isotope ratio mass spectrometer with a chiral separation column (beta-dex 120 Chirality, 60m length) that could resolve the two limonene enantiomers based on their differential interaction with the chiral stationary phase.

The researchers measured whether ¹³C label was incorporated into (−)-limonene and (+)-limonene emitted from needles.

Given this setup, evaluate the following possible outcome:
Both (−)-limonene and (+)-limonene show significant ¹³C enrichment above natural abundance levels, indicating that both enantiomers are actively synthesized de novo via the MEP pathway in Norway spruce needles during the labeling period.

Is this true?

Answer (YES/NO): YES